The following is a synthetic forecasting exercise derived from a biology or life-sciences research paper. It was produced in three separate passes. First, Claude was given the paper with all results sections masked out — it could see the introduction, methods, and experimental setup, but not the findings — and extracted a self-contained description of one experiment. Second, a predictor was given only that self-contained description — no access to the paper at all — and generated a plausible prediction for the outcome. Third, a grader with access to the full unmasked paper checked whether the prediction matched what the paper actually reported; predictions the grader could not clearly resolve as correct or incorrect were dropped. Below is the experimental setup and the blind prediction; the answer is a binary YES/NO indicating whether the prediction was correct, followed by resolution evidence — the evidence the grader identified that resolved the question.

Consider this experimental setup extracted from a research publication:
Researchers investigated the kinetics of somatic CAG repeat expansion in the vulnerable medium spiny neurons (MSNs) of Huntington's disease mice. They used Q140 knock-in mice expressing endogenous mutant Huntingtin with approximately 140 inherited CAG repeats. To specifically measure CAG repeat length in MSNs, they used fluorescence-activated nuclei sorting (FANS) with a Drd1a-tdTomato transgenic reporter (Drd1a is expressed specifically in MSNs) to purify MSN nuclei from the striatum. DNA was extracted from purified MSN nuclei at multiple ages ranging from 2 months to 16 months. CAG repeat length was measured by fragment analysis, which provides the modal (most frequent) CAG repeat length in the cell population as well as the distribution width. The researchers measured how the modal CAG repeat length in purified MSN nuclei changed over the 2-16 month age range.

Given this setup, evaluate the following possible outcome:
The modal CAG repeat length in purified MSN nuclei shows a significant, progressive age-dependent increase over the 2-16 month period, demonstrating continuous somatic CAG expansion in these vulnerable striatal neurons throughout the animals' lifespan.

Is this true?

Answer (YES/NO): YES